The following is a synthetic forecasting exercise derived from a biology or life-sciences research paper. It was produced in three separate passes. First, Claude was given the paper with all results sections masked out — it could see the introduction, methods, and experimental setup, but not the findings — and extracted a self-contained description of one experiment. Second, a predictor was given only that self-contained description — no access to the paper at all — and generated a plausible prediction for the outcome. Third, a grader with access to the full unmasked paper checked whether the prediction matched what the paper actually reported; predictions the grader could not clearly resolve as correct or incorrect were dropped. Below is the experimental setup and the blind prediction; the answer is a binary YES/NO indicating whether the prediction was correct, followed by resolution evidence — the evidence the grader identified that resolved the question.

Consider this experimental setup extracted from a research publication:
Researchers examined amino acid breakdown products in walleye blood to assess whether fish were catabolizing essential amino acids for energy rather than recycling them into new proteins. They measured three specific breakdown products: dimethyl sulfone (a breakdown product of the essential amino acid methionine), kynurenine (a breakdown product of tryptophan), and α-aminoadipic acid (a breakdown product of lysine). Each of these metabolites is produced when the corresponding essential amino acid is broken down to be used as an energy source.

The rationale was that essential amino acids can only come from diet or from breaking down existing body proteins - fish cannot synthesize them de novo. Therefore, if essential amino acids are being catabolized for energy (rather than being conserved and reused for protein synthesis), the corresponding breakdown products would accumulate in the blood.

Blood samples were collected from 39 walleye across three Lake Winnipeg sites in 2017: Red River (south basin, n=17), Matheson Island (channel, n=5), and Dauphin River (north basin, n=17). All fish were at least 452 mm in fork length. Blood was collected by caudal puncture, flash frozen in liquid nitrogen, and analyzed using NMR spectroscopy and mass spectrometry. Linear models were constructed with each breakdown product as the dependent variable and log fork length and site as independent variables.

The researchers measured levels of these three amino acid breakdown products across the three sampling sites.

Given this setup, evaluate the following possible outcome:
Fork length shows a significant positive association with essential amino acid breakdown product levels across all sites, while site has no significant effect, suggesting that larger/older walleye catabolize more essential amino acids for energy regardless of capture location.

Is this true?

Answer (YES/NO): NO